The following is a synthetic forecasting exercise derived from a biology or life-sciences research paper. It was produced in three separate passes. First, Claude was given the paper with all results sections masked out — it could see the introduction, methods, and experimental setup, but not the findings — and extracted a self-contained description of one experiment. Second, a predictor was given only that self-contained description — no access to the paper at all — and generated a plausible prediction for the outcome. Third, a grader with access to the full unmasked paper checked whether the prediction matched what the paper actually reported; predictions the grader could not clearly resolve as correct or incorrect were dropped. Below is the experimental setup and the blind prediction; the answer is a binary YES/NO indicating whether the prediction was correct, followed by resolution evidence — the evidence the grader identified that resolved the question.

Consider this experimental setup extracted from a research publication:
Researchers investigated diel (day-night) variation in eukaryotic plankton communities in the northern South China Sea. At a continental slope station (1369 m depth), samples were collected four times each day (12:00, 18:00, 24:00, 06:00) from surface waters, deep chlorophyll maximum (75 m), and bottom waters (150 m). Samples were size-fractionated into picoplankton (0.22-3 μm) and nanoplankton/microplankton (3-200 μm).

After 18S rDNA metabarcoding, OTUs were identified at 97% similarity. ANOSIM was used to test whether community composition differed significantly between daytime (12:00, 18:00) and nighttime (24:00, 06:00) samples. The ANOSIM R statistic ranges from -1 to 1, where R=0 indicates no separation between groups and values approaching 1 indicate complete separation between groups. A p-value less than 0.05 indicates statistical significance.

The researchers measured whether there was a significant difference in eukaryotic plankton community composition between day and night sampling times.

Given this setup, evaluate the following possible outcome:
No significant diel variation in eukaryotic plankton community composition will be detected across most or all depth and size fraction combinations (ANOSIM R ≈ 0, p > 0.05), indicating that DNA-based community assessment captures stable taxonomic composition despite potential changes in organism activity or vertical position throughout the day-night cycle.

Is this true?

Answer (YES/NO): YES